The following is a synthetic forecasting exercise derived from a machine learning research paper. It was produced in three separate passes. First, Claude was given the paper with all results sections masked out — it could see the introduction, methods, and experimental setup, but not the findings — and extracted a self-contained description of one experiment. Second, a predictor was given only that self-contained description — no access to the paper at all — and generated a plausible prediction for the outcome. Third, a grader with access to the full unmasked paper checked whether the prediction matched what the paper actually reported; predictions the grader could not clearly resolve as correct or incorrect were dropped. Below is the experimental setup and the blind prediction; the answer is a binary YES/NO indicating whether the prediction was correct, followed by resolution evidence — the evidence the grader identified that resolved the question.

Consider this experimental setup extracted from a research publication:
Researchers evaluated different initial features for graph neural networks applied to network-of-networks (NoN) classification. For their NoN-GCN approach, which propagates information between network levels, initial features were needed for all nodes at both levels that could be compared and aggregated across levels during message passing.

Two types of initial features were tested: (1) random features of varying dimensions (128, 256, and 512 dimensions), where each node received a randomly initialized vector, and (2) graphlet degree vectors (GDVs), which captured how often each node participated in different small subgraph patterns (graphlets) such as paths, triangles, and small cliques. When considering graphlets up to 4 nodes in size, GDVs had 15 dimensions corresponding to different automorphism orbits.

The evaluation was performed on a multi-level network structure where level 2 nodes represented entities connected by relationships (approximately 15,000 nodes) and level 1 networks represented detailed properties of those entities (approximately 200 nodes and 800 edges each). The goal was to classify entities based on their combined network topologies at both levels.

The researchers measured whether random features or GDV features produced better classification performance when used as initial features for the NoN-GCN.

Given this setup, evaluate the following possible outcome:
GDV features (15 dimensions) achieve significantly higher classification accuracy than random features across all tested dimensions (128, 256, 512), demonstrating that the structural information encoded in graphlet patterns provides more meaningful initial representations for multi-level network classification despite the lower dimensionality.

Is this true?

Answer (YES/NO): NO